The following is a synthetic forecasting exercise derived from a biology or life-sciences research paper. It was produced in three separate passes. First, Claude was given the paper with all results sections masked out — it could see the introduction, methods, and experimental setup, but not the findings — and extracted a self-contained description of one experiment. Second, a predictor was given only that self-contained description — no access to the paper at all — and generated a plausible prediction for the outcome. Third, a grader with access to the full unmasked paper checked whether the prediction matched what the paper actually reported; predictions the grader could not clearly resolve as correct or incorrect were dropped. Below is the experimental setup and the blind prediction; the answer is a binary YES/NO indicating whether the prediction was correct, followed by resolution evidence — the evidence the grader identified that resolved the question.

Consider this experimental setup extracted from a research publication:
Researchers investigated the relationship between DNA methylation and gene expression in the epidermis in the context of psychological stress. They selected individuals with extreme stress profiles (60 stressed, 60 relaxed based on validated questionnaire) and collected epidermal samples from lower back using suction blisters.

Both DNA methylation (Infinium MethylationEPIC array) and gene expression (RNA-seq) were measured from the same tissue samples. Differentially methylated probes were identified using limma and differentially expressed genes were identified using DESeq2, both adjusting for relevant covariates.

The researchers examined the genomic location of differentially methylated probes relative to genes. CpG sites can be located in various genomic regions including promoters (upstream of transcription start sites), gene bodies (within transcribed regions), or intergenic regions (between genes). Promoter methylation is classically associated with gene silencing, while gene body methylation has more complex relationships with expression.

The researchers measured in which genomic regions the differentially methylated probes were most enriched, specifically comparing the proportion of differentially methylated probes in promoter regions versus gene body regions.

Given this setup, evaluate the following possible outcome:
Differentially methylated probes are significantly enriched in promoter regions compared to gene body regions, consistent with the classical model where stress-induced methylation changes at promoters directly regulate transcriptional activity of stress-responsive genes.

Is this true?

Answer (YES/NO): NO